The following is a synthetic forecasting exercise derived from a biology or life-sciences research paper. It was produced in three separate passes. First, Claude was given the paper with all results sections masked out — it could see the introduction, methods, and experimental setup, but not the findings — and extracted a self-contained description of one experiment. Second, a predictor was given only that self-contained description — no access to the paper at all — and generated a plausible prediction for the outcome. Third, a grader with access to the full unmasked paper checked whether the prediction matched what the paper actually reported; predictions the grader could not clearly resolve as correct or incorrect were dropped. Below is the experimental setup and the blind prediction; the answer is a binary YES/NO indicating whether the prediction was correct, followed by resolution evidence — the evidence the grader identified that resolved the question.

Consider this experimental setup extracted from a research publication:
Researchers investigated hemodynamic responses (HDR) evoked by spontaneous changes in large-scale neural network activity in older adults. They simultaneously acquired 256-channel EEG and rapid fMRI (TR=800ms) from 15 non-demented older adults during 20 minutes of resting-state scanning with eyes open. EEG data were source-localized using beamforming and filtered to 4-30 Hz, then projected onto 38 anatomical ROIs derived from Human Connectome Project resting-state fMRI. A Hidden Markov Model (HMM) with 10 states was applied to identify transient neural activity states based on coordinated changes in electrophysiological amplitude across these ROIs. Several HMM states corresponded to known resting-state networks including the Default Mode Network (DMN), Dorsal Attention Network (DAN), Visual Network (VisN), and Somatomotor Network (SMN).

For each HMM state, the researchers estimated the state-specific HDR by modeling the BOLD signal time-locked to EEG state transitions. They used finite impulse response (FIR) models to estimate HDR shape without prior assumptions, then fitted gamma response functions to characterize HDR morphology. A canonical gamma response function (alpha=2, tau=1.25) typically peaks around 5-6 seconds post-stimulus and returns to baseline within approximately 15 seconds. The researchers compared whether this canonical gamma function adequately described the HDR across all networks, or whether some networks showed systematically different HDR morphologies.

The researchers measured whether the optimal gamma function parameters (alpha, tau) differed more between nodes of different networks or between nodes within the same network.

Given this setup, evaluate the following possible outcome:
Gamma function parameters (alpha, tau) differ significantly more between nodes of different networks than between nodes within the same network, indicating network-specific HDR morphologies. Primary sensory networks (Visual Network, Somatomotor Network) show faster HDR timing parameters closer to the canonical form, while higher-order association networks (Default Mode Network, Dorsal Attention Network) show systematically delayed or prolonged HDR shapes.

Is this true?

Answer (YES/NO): NO